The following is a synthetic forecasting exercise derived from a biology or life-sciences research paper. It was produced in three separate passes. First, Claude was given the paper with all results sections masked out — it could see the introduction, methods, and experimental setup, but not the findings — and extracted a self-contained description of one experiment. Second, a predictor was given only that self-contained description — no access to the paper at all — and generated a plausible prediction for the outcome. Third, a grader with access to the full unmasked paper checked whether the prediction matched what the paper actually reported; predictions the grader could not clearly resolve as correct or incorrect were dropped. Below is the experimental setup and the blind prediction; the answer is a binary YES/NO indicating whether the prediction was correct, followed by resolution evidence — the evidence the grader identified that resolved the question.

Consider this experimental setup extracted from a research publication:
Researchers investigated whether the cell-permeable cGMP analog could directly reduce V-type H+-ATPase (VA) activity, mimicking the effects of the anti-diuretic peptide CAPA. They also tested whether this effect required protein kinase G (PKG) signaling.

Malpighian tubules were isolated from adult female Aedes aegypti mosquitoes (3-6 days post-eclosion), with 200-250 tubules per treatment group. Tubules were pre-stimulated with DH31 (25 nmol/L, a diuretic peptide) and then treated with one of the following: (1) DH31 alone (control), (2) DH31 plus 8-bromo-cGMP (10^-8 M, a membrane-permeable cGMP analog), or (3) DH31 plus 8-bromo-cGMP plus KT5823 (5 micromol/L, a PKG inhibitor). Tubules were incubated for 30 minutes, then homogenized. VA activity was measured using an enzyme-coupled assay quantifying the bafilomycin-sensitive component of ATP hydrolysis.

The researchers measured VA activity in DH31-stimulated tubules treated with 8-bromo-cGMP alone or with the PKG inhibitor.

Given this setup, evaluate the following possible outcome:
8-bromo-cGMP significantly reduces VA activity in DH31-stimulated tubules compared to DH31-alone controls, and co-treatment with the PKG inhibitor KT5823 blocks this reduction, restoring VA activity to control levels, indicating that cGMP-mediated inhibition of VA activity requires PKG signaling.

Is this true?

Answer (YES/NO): YES